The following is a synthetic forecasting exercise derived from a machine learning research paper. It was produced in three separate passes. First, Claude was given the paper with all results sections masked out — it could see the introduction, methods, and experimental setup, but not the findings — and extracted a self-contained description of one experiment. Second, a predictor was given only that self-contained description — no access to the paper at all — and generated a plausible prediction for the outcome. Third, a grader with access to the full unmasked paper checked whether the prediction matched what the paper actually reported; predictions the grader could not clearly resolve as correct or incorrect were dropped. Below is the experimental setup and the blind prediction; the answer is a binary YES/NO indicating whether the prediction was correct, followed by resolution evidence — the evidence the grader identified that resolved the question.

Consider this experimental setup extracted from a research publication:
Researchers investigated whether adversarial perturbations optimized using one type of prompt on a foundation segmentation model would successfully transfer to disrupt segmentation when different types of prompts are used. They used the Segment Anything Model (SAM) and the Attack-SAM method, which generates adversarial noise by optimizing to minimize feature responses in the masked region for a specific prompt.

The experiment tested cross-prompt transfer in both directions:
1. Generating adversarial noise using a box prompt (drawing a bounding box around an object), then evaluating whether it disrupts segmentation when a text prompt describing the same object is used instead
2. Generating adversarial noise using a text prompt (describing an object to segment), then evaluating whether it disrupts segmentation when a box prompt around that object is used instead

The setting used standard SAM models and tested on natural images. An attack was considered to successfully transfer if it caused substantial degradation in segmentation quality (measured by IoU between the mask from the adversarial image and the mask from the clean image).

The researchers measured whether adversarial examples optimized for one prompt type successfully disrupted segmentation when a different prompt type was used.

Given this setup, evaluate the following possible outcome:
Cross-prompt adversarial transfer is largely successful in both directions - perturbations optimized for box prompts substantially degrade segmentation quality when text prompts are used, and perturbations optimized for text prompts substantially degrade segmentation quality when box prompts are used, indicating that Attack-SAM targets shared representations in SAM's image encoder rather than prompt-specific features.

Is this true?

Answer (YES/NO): NO